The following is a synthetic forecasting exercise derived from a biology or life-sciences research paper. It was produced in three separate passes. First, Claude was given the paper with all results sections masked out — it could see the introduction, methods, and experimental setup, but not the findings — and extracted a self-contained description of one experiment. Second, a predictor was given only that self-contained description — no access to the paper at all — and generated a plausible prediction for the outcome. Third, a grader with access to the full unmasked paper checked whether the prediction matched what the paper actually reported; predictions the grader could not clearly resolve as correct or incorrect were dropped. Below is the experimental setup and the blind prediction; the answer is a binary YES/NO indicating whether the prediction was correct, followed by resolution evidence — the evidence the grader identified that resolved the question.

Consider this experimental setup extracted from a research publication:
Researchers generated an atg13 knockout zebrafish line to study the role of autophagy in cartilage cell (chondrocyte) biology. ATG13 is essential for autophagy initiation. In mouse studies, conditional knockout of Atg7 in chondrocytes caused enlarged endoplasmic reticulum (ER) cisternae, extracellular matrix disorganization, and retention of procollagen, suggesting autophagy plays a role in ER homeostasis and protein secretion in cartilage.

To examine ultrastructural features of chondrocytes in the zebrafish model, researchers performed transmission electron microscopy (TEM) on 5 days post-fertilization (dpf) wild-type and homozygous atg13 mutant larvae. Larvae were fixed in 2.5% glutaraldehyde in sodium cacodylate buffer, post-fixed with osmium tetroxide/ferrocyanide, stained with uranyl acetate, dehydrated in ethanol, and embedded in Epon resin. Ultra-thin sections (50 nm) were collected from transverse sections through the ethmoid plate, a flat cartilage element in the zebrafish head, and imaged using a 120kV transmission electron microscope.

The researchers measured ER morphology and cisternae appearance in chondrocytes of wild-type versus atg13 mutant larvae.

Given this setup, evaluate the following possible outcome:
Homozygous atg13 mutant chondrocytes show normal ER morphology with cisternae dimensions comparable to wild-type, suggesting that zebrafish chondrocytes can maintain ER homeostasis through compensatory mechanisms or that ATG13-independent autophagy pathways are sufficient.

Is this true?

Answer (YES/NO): YES